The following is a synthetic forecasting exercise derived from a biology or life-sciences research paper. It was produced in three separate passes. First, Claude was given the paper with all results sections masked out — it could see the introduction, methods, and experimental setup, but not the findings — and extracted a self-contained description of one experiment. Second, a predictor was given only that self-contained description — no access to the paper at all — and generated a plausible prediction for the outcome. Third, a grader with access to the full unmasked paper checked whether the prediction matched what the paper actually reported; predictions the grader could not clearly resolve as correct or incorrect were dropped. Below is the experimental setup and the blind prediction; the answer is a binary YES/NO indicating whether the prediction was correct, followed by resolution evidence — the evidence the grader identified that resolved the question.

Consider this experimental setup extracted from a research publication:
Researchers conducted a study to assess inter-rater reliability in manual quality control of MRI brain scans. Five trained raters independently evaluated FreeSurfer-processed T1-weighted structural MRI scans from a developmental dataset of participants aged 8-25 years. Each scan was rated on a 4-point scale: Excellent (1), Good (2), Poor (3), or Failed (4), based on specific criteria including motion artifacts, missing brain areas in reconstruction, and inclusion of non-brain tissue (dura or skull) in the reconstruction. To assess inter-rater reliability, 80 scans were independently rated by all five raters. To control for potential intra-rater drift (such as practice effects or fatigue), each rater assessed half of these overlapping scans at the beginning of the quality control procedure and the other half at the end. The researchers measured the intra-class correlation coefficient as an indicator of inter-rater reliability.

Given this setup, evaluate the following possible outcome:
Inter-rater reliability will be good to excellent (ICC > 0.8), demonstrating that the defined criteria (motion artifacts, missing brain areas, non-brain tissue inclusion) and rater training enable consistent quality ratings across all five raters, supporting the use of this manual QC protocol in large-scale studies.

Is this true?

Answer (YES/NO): NO